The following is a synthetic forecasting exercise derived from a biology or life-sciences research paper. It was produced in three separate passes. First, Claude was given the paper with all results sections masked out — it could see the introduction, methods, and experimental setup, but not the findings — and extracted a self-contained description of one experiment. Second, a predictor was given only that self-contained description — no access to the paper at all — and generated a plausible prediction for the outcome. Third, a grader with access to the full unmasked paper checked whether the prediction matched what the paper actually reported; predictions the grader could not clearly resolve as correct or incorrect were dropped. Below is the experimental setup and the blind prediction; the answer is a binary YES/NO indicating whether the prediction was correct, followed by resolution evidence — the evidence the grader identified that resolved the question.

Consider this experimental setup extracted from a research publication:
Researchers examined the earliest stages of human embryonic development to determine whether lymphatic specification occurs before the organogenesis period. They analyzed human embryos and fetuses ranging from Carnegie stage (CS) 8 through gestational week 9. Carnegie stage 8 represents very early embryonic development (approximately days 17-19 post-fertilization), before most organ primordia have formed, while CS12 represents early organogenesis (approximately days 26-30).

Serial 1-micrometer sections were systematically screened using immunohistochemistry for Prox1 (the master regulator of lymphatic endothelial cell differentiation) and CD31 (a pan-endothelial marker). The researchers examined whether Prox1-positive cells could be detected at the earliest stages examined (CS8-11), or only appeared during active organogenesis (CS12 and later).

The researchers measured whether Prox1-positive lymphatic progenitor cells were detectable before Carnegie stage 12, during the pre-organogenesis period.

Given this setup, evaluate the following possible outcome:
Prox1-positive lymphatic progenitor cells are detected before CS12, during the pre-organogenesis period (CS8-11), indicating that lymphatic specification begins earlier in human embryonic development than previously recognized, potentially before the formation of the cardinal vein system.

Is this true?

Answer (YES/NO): NO